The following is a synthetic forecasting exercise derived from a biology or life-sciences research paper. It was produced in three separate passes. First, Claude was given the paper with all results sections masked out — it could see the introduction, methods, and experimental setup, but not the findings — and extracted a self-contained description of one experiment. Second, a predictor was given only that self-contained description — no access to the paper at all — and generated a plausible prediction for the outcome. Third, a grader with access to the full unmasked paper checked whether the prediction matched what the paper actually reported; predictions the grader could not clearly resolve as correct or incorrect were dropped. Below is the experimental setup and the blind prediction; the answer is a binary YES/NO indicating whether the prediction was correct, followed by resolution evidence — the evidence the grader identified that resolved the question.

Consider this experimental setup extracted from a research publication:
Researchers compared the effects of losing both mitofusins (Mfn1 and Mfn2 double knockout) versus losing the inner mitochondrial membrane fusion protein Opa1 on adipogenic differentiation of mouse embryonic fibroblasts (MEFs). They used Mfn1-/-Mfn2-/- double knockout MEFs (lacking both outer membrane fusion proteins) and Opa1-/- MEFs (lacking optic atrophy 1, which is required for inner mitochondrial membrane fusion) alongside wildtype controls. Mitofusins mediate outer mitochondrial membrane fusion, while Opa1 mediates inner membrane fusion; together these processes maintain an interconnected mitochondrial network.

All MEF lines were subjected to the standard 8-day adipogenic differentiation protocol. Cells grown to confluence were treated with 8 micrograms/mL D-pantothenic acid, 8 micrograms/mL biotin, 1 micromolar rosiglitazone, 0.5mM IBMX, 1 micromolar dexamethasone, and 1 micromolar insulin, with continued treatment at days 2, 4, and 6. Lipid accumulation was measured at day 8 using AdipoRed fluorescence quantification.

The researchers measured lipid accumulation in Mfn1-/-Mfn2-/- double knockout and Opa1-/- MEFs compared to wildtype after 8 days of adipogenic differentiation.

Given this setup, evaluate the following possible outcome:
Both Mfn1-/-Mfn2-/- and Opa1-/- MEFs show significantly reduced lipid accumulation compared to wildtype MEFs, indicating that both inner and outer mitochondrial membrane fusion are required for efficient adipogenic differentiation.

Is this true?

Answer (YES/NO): YES